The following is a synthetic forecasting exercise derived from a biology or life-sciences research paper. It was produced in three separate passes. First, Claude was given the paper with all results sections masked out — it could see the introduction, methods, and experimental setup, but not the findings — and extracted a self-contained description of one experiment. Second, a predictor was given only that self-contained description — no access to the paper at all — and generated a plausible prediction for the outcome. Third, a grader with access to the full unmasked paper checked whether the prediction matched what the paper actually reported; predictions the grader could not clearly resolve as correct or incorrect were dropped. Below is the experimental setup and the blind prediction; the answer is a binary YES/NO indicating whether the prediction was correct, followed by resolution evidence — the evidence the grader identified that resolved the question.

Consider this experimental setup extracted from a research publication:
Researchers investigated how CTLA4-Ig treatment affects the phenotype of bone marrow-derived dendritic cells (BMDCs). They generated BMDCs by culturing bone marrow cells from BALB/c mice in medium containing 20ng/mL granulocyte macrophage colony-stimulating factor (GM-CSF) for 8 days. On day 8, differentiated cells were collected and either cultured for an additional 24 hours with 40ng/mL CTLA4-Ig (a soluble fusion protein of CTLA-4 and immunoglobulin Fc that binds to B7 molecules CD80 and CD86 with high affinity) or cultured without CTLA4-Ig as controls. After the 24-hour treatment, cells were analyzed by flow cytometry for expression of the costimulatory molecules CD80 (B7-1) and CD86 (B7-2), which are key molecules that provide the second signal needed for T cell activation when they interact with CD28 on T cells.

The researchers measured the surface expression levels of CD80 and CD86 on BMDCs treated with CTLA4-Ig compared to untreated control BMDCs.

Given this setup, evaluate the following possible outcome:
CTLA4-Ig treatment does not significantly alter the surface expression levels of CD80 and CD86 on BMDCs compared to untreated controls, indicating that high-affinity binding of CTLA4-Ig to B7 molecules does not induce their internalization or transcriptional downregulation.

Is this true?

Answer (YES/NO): YES